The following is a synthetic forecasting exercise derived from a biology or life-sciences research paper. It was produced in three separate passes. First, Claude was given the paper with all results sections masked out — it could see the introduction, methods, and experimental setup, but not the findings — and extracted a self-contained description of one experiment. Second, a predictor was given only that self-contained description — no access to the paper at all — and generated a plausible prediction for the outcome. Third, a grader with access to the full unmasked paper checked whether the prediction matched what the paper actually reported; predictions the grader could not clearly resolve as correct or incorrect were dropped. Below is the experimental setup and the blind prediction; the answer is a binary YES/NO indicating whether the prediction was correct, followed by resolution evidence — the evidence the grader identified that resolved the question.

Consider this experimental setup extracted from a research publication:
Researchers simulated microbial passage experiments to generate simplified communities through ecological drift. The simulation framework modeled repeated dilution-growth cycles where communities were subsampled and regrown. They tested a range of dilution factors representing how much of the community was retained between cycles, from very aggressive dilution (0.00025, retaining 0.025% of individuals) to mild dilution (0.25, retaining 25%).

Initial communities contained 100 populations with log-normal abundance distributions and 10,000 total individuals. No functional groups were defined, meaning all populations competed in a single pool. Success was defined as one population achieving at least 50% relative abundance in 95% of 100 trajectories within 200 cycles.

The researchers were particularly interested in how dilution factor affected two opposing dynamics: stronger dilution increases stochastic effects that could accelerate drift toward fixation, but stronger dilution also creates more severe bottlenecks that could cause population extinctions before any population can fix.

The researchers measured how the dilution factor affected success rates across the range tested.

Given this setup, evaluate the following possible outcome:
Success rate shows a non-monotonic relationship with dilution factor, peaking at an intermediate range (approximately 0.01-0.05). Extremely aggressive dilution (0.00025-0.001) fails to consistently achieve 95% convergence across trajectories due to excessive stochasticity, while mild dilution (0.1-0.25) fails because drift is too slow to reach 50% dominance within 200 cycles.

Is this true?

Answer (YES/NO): NO